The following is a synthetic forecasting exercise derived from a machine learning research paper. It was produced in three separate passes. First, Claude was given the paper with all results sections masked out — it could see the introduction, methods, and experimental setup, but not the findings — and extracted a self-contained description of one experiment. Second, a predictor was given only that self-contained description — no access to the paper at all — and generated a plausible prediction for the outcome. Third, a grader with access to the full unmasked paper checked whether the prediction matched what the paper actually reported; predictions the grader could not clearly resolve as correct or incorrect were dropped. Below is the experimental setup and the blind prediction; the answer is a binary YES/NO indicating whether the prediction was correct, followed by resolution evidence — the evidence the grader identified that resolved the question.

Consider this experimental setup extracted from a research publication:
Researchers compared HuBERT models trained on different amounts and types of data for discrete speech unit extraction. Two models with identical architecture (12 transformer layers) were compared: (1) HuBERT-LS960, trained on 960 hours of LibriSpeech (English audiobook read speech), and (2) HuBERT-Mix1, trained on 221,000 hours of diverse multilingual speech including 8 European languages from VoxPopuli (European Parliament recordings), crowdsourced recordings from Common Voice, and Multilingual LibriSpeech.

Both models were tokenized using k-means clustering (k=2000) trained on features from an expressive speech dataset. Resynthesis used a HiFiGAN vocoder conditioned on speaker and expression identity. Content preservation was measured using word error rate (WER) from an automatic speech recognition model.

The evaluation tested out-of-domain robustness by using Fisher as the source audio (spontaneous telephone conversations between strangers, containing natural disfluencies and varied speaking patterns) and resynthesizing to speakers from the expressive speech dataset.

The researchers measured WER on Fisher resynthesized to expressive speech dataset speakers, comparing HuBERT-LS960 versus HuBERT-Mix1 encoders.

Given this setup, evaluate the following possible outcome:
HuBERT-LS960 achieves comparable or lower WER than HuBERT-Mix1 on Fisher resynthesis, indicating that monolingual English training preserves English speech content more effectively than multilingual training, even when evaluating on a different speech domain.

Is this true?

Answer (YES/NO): NO